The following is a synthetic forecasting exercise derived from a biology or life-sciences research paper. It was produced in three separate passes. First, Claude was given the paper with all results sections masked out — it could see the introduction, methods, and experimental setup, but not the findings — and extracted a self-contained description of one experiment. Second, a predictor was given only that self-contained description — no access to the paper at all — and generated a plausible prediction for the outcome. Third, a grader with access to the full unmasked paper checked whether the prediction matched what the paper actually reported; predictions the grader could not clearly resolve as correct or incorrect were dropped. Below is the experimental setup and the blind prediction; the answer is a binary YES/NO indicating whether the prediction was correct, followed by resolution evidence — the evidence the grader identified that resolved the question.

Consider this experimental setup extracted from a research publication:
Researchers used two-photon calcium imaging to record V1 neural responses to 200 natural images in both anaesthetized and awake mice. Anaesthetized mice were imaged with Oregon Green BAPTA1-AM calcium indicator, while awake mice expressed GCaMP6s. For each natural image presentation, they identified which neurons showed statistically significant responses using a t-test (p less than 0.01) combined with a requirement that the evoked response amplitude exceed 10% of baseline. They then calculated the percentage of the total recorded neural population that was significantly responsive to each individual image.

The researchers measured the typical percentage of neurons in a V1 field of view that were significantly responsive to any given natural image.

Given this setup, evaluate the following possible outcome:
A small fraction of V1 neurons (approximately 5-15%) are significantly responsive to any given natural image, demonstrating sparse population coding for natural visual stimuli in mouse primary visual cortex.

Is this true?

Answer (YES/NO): NO